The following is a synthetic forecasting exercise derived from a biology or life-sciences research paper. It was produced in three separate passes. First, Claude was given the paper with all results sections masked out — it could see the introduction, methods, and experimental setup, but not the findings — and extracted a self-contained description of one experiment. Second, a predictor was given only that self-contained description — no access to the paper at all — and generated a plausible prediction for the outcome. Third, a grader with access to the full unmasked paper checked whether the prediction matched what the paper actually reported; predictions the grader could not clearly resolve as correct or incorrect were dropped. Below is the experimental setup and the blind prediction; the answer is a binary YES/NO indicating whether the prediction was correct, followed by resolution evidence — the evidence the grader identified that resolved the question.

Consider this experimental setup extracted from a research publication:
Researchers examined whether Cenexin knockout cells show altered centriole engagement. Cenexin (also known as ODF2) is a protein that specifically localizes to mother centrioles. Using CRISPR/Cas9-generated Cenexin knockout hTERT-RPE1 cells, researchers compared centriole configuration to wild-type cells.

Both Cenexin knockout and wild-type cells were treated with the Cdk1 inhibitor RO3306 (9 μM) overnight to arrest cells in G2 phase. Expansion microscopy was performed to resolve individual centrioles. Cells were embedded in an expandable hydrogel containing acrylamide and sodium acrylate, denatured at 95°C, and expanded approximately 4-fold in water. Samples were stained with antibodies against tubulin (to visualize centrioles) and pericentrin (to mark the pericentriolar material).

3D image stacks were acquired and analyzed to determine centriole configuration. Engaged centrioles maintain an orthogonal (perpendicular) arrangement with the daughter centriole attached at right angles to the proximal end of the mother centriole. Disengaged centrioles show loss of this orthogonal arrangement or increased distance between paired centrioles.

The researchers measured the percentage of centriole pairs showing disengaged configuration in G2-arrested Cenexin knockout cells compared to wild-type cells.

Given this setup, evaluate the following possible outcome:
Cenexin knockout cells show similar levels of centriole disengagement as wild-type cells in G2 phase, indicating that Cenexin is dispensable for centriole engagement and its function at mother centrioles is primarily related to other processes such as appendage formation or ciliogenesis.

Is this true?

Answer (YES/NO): YES